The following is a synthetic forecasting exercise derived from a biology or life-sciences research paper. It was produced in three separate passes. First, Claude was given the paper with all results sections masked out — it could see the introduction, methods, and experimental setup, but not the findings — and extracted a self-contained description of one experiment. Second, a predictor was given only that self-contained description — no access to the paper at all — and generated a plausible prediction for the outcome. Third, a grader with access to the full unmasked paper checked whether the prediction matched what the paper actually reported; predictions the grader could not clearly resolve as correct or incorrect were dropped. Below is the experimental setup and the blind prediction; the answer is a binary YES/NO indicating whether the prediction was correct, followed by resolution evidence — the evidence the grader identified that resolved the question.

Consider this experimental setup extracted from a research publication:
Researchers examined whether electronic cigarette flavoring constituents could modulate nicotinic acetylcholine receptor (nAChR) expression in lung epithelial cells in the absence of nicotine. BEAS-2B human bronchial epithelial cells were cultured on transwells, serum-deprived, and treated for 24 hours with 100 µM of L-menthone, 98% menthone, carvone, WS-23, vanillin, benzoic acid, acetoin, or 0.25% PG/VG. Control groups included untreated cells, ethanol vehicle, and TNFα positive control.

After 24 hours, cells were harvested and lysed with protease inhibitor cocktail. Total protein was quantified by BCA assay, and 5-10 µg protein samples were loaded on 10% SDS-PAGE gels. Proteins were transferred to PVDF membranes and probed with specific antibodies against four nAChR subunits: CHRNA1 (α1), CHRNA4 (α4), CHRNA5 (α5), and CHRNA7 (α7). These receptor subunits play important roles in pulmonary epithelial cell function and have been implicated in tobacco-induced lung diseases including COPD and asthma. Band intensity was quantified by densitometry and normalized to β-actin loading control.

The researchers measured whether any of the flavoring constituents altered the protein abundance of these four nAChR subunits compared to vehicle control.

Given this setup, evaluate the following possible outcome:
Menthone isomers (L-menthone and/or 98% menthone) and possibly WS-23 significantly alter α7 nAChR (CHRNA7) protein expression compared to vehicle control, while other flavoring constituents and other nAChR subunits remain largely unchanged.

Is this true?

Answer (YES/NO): NO